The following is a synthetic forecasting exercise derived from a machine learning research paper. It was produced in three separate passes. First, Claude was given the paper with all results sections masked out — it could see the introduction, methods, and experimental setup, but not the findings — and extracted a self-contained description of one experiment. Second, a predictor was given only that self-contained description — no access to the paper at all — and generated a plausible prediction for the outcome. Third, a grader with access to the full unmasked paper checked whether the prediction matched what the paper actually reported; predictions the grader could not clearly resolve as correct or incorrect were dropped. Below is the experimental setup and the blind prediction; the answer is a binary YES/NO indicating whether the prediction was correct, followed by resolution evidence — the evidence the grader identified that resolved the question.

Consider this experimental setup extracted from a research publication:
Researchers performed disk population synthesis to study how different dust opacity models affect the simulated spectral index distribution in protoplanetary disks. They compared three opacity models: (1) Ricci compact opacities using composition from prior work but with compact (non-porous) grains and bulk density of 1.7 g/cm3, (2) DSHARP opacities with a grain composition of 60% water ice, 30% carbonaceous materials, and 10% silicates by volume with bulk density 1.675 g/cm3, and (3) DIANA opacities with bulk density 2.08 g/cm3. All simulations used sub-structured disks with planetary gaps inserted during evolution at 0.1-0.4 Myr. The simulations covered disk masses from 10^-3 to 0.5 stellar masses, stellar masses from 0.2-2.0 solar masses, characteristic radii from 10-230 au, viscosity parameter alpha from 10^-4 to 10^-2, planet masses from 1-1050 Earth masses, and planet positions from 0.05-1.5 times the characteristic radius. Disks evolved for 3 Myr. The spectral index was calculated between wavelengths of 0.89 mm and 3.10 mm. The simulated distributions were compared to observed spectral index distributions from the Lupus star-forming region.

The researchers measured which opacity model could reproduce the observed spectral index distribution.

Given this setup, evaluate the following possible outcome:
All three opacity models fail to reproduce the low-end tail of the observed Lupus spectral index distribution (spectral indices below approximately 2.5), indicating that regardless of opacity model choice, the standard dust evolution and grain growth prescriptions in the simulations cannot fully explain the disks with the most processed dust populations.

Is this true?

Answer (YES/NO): NO